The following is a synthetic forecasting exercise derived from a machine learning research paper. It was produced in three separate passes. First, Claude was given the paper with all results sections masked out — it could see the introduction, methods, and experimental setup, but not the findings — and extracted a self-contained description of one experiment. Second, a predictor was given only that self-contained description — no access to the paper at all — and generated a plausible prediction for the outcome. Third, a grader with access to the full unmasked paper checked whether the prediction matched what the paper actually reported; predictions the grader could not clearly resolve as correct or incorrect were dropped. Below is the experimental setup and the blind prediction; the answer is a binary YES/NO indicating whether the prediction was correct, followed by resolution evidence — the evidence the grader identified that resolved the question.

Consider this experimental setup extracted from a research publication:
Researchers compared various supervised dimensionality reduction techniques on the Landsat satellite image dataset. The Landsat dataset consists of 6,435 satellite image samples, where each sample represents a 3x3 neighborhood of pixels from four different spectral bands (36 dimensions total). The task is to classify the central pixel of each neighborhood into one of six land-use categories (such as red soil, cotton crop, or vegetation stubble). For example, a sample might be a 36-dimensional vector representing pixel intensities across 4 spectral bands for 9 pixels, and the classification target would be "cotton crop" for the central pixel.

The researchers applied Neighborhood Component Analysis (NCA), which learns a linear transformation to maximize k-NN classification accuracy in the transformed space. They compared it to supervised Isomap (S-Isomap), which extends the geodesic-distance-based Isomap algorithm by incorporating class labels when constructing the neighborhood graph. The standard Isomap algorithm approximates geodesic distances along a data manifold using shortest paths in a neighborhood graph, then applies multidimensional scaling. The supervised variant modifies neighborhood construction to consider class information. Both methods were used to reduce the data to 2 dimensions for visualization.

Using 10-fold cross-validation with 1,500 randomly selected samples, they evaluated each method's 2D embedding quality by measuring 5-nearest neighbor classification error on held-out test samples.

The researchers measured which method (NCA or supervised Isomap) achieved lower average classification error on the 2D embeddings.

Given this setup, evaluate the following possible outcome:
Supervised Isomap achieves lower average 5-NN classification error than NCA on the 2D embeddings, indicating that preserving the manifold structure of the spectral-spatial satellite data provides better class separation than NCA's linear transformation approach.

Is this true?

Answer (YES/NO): YES